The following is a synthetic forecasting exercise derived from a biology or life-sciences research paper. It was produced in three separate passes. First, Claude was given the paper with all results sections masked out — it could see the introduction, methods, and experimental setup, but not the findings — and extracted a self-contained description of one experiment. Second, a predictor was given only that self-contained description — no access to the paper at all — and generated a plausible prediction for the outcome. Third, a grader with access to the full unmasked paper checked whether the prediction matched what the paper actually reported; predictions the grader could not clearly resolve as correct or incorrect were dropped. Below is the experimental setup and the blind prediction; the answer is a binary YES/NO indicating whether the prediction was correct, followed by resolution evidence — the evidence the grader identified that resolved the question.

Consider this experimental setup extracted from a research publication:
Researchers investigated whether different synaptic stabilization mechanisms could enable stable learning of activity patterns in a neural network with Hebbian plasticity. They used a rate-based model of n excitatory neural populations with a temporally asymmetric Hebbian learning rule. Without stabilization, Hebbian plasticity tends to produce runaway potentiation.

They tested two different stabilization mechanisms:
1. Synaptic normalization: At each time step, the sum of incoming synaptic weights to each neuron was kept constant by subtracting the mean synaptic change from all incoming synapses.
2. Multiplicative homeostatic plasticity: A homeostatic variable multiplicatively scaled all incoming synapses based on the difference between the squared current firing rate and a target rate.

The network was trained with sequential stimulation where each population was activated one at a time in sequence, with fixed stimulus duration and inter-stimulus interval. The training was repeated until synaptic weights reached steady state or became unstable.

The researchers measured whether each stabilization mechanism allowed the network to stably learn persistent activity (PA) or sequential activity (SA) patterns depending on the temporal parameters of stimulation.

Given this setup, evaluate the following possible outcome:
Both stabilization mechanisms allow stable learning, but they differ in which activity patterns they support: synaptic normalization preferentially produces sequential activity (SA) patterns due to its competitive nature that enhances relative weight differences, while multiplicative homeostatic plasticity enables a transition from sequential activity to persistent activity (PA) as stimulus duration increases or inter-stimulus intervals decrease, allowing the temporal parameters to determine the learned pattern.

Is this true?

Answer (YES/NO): NO